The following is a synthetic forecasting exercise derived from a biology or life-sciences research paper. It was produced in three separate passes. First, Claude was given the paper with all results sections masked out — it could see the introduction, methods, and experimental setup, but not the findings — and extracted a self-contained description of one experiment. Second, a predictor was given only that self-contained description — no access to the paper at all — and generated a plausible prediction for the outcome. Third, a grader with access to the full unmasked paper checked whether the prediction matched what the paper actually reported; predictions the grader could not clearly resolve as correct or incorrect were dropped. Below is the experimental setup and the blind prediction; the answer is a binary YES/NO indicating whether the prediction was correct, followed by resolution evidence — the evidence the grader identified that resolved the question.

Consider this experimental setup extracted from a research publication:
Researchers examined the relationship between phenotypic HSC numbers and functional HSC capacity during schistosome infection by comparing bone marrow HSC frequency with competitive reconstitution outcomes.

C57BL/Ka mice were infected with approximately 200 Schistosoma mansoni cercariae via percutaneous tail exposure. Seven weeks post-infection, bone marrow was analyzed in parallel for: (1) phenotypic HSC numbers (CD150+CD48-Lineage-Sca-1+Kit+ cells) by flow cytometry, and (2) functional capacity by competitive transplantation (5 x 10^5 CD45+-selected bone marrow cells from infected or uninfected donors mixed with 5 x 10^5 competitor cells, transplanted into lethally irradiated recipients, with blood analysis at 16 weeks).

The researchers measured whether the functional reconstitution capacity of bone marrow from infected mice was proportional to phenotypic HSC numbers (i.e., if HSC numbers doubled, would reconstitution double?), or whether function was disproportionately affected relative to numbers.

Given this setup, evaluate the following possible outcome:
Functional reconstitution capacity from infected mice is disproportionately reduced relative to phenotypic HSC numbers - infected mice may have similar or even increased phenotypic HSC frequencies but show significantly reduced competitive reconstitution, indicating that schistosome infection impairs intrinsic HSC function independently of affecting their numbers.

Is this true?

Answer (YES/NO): YES